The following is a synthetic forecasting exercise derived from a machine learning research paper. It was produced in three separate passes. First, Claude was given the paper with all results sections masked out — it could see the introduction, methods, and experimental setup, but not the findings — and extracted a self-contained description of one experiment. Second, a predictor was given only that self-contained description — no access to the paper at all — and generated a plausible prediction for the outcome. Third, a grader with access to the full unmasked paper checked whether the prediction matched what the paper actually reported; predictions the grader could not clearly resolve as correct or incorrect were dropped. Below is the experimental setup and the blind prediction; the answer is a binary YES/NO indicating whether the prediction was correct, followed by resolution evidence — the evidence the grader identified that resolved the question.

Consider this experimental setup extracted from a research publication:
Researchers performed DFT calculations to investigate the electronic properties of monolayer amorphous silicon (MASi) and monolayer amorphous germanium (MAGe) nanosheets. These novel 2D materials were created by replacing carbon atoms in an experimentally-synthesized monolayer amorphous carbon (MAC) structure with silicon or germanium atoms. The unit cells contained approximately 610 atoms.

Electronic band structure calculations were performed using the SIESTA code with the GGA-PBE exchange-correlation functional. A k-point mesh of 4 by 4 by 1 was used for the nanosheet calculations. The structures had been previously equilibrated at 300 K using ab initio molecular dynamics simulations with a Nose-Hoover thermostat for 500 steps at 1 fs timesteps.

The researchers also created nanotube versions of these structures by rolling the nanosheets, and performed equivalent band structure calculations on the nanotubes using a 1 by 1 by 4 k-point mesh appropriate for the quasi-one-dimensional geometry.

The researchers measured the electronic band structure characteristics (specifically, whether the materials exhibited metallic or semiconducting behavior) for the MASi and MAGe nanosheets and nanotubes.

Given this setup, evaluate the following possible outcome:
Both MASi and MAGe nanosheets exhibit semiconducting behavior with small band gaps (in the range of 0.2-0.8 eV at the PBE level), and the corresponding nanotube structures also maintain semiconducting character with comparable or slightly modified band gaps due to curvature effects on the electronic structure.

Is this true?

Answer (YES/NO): NO